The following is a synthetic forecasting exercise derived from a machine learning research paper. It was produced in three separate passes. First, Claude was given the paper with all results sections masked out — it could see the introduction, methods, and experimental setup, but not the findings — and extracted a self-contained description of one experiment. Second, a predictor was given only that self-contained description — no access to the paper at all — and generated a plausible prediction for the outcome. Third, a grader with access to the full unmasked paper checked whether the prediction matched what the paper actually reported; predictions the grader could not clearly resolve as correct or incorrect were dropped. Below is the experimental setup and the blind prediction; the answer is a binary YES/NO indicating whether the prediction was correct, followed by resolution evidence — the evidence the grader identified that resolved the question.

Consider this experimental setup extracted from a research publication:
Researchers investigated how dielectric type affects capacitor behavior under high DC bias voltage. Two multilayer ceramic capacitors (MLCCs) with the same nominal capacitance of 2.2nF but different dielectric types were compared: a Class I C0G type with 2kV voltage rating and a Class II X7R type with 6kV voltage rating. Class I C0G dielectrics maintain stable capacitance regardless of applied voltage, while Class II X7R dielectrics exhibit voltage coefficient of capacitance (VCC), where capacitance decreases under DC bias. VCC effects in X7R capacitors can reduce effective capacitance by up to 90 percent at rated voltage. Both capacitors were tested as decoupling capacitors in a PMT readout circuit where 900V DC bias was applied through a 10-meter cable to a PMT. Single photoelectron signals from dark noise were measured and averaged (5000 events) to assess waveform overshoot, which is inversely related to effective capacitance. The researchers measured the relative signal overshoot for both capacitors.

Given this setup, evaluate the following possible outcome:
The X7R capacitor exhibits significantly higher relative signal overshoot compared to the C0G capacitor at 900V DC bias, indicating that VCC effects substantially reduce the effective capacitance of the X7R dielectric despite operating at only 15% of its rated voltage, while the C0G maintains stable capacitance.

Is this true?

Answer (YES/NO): YES